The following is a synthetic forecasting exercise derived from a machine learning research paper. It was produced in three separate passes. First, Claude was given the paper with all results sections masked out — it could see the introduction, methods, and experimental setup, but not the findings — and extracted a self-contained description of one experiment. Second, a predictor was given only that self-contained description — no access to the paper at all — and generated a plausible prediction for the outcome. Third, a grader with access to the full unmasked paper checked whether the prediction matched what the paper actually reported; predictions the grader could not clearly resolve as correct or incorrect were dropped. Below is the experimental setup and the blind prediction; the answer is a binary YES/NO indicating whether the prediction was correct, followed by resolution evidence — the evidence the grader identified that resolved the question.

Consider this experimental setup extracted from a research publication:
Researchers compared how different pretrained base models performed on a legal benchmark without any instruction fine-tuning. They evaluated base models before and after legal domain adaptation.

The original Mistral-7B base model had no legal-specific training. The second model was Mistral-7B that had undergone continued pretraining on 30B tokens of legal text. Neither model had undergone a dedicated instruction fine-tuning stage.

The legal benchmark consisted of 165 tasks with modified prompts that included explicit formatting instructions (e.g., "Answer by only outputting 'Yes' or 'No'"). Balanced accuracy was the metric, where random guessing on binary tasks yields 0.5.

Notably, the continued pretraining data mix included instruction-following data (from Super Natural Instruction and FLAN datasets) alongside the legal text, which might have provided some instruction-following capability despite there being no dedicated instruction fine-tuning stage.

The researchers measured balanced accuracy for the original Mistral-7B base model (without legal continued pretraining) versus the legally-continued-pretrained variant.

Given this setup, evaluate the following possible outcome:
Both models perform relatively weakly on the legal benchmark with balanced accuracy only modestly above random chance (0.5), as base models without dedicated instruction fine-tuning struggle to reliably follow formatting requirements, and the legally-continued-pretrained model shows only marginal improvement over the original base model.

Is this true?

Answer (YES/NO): NO